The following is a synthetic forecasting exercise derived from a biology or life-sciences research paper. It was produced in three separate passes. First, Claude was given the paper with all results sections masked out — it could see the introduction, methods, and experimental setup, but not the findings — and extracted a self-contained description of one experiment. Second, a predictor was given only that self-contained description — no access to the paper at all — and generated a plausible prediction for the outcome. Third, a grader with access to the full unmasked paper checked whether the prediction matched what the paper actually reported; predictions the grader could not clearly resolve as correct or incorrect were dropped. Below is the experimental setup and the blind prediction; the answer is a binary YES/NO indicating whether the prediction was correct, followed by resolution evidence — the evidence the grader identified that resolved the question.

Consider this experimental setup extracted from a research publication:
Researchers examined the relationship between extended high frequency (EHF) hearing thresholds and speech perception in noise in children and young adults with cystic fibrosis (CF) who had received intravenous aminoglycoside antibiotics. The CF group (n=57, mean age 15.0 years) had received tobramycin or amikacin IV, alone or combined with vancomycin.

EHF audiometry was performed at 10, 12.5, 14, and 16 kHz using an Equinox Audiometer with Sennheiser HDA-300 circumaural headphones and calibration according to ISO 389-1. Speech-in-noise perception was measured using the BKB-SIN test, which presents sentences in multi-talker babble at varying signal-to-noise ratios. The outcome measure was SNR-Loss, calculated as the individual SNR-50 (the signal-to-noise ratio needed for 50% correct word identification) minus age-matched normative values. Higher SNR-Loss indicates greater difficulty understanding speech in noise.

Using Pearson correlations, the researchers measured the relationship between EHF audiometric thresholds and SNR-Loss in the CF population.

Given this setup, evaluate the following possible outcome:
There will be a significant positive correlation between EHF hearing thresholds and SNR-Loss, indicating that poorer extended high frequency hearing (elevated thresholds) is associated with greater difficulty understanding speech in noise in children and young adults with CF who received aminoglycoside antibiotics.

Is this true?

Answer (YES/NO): NO